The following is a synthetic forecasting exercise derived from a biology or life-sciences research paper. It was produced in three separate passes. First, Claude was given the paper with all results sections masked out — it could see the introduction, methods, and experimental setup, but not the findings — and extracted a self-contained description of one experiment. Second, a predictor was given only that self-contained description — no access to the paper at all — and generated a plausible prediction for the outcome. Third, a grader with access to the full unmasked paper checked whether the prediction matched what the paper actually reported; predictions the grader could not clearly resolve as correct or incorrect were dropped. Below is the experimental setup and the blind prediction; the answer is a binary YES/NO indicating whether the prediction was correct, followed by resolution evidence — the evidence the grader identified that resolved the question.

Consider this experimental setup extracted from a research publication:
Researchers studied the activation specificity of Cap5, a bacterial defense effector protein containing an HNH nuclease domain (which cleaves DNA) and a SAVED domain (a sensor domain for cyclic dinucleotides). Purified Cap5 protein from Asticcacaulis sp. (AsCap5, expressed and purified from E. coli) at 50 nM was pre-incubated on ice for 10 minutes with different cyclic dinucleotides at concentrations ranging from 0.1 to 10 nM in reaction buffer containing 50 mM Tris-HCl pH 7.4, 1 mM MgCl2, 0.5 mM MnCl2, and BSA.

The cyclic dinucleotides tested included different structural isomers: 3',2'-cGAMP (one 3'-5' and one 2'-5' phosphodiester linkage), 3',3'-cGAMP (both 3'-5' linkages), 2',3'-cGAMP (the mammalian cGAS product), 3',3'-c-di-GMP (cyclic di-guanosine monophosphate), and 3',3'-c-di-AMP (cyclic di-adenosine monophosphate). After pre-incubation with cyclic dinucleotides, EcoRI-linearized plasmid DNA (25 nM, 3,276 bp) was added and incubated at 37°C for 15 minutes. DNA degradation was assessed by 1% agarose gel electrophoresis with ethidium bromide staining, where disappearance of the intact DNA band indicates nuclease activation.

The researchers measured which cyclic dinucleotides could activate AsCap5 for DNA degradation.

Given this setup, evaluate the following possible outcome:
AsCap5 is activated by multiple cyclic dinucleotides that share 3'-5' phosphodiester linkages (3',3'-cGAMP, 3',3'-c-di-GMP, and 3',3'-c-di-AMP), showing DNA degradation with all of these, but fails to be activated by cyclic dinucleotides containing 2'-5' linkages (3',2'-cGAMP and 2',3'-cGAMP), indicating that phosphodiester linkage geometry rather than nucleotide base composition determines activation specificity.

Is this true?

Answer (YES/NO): NO